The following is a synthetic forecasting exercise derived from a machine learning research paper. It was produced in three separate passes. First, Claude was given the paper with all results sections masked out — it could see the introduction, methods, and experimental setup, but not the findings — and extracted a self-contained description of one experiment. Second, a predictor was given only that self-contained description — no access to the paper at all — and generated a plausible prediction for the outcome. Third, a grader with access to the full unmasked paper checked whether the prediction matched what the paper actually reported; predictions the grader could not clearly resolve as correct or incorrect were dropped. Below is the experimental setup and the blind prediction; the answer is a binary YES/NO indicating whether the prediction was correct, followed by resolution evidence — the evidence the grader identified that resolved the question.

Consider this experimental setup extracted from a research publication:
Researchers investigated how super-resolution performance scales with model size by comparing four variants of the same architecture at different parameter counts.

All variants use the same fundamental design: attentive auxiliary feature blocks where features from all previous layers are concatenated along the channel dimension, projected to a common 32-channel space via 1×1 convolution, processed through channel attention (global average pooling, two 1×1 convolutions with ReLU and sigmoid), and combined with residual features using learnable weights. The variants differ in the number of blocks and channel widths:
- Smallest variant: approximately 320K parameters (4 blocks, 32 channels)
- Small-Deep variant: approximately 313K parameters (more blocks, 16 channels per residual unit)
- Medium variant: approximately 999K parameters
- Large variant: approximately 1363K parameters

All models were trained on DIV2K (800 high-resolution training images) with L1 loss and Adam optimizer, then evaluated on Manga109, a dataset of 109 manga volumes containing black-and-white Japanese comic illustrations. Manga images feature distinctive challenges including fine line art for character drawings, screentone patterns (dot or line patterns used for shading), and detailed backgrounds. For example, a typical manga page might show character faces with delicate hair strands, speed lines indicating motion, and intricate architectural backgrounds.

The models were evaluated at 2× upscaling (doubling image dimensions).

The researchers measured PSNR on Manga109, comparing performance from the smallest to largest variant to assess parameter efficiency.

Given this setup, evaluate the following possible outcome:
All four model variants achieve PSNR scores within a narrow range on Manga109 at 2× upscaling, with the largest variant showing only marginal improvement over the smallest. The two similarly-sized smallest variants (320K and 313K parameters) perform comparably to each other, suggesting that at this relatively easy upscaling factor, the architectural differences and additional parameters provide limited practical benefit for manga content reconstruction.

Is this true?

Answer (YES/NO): NO